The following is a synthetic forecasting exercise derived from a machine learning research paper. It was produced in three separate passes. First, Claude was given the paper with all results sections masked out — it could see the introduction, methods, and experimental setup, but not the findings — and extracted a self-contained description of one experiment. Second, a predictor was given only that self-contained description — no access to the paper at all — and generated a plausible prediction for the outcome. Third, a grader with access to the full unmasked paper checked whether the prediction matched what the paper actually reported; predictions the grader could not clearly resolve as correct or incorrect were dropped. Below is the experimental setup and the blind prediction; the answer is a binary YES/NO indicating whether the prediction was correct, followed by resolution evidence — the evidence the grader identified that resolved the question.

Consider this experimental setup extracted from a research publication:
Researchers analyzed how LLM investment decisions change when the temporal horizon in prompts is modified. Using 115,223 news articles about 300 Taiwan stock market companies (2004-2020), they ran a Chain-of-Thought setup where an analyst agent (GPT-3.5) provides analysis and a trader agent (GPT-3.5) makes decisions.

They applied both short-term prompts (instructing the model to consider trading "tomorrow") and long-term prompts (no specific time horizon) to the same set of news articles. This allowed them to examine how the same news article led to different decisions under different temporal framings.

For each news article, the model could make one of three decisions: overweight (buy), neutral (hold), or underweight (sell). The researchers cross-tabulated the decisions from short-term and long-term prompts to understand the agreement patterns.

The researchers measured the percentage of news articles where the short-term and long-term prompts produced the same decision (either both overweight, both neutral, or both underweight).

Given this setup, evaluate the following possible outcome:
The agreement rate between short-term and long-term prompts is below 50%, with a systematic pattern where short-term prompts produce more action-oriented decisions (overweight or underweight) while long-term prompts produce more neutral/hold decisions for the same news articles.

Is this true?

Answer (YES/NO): NO